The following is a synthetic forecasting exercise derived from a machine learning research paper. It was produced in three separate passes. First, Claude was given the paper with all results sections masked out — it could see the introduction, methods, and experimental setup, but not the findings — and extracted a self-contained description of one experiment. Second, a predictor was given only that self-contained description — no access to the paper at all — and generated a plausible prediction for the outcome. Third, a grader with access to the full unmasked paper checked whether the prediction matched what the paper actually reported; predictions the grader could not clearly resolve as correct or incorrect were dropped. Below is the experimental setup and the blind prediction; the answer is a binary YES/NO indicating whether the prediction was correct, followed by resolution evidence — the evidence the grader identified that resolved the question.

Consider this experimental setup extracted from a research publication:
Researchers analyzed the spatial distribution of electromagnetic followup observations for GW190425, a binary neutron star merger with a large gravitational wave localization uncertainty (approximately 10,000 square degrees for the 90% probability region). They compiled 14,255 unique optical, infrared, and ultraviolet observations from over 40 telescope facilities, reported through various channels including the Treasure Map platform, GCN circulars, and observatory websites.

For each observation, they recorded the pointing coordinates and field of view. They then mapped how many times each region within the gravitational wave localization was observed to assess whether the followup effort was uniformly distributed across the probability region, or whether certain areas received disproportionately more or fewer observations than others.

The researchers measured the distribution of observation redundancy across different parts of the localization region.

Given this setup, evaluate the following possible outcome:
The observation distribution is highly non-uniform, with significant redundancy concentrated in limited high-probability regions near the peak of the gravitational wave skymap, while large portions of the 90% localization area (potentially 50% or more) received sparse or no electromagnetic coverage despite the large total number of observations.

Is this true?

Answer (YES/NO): YES